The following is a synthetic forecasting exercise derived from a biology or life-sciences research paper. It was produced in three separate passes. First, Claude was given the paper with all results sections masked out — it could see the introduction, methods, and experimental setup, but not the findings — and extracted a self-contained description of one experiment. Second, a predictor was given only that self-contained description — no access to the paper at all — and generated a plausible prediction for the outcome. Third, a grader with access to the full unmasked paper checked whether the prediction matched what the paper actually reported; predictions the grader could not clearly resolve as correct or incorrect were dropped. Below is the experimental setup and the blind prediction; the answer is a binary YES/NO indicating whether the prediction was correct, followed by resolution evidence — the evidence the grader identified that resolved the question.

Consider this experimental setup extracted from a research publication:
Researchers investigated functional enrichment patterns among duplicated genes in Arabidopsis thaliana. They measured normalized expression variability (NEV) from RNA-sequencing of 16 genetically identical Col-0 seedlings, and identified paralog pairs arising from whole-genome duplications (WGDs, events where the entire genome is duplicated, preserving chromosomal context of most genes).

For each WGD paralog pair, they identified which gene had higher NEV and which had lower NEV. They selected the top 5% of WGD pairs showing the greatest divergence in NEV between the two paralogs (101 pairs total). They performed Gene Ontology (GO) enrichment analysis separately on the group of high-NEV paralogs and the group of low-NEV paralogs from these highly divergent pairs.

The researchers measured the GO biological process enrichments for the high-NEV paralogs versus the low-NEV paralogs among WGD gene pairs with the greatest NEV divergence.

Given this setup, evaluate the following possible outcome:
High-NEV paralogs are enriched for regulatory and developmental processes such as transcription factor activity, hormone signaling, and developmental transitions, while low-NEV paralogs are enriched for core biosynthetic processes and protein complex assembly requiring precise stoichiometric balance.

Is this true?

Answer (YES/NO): NO